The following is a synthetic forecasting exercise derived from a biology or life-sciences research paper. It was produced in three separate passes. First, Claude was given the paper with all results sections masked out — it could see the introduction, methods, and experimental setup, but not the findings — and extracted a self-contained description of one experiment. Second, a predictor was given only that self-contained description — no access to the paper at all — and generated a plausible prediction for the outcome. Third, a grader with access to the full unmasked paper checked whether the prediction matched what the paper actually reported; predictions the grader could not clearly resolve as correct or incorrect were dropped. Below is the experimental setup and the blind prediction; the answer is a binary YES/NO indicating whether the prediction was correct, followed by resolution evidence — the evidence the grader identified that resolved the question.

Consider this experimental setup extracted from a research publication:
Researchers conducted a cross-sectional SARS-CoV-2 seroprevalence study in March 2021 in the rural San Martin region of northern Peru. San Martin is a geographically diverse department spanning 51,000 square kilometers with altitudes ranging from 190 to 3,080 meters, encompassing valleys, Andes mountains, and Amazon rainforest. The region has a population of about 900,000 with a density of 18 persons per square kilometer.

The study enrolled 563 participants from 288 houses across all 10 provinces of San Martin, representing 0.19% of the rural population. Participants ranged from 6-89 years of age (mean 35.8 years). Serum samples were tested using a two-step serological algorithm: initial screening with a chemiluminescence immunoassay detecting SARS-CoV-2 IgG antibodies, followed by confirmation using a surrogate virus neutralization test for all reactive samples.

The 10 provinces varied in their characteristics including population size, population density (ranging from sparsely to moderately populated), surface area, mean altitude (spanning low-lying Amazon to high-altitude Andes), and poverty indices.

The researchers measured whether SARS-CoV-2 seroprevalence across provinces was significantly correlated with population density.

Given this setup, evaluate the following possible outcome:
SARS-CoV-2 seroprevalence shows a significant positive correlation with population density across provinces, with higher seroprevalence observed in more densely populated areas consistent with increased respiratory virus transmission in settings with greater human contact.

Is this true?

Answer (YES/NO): NO